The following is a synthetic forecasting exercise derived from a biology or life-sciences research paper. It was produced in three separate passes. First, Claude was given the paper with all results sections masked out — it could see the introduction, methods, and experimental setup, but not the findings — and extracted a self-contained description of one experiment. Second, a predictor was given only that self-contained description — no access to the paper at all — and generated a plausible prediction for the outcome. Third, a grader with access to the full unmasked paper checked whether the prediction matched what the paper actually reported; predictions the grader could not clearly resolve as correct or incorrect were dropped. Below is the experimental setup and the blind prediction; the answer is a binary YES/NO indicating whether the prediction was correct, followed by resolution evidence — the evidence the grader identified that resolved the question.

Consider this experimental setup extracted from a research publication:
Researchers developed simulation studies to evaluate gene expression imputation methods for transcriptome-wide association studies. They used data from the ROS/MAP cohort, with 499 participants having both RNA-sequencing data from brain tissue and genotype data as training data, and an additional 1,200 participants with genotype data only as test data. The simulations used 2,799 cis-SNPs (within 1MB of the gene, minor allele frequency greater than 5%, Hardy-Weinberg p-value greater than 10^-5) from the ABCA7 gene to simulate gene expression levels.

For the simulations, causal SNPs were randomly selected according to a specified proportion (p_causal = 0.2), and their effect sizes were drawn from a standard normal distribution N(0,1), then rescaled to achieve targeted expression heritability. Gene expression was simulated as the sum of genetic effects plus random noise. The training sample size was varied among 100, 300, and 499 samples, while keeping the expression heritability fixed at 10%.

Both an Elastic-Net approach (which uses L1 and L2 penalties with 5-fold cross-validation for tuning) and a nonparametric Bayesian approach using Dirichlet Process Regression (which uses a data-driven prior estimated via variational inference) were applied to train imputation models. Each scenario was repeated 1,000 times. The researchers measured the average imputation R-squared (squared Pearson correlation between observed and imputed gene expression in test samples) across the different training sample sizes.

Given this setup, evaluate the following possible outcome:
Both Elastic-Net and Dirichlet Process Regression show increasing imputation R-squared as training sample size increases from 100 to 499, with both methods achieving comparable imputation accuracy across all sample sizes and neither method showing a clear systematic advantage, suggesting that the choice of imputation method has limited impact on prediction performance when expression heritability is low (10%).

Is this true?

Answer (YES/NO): NO